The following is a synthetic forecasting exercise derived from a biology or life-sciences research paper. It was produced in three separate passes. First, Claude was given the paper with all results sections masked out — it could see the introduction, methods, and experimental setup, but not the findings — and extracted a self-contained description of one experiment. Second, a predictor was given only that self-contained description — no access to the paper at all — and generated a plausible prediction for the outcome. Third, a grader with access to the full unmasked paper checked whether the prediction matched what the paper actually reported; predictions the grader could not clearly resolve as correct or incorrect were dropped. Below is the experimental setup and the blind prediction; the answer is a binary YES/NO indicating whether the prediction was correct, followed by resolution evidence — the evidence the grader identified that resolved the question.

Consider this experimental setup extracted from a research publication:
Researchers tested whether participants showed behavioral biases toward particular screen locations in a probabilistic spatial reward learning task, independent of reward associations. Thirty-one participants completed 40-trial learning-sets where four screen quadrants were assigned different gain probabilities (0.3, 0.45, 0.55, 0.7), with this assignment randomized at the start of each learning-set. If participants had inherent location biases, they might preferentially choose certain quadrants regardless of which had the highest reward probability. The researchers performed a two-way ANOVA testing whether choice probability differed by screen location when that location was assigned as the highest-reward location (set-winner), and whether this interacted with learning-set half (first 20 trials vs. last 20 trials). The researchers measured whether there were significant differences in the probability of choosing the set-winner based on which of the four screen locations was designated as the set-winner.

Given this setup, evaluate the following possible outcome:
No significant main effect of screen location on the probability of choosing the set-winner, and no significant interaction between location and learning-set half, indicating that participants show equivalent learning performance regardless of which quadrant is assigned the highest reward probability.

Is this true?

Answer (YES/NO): YES